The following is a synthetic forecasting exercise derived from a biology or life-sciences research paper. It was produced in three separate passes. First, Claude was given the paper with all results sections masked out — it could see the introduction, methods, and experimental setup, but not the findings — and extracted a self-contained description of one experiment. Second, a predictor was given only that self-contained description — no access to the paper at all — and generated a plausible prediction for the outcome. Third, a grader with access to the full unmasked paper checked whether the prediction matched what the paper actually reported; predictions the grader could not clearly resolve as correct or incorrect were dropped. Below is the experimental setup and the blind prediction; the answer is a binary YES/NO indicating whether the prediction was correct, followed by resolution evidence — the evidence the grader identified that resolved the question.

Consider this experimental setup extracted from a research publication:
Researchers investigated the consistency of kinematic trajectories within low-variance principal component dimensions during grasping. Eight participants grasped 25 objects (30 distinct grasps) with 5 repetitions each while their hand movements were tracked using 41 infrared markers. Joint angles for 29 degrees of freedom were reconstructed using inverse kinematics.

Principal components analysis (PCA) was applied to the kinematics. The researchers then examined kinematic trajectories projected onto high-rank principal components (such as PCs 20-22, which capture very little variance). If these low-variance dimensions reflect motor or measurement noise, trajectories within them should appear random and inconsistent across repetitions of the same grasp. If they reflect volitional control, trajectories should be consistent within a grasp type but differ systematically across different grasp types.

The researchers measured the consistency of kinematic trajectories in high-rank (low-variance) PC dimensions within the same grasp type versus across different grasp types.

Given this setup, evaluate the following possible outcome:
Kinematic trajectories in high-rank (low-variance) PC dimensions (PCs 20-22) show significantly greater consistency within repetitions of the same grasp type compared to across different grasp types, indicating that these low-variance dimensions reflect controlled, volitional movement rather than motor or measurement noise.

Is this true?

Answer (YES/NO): YES